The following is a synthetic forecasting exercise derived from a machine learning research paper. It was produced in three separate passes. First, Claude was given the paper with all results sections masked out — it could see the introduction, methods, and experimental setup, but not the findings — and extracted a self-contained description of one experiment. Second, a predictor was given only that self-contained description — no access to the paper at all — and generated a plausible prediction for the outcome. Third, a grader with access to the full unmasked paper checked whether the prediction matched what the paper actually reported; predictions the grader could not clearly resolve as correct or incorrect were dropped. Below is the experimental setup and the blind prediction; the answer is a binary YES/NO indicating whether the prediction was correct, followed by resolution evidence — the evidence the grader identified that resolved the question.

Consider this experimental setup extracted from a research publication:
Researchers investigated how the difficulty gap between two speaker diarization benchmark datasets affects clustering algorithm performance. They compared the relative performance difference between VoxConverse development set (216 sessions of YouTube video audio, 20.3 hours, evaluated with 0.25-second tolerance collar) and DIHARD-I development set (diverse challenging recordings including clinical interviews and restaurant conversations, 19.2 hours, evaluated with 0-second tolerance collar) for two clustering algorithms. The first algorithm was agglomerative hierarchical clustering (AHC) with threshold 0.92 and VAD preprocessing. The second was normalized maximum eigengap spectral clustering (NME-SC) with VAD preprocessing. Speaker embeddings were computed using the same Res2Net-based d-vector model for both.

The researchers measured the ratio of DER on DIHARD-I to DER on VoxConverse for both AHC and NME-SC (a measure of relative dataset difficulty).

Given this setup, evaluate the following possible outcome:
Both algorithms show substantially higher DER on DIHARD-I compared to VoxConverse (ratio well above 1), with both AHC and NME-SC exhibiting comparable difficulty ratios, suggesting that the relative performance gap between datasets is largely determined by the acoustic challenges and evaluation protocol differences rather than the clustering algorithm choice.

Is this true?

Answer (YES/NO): NO